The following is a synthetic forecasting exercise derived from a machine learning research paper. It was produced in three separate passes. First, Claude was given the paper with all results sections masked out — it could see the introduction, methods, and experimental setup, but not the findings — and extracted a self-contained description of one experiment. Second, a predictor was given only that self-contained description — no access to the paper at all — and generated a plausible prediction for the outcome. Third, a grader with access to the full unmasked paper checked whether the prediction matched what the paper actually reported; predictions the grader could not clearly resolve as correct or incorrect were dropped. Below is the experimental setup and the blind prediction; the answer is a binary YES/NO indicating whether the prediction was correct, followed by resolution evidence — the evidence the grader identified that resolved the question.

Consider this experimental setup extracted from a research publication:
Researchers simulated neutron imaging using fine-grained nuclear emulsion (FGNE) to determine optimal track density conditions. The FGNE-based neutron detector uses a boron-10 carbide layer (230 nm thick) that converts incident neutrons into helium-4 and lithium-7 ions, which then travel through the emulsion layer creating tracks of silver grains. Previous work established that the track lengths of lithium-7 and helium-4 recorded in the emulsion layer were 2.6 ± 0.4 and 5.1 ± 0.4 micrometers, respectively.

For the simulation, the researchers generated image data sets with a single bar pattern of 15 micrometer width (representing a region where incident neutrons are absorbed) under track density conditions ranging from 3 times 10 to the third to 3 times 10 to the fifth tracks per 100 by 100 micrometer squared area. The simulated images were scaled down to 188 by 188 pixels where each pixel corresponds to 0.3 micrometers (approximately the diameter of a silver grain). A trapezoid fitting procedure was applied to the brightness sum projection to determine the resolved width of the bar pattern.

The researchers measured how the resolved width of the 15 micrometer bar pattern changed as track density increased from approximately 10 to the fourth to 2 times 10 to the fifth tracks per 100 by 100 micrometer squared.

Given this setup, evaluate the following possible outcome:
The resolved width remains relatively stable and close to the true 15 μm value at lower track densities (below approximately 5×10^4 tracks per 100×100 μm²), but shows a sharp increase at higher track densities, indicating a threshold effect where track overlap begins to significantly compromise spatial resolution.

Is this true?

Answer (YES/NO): NO